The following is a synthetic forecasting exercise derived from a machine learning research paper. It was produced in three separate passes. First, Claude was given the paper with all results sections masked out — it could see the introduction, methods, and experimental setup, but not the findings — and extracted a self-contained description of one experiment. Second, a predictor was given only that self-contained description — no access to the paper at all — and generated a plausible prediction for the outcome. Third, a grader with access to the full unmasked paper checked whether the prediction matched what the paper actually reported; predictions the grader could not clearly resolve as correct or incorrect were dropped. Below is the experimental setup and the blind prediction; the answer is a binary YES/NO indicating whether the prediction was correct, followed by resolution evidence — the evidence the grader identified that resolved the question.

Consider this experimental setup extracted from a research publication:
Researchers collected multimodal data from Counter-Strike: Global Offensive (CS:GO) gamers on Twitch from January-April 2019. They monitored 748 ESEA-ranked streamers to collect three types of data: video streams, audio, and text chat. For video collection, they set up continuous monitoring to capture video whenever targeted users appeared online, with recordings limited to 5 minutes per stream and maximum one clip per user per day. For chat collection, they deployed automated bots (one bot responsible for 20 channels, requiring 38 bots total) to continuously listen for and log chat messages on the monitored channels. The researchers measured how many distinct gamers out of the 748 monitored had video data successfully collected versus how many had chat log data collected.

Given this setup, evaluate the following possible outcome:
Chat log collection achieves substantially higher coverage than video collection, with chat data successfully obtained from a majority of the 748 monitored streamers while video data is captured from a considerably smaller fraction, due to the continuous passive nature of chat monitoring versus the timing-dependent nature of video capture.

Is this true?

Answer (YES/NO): NO